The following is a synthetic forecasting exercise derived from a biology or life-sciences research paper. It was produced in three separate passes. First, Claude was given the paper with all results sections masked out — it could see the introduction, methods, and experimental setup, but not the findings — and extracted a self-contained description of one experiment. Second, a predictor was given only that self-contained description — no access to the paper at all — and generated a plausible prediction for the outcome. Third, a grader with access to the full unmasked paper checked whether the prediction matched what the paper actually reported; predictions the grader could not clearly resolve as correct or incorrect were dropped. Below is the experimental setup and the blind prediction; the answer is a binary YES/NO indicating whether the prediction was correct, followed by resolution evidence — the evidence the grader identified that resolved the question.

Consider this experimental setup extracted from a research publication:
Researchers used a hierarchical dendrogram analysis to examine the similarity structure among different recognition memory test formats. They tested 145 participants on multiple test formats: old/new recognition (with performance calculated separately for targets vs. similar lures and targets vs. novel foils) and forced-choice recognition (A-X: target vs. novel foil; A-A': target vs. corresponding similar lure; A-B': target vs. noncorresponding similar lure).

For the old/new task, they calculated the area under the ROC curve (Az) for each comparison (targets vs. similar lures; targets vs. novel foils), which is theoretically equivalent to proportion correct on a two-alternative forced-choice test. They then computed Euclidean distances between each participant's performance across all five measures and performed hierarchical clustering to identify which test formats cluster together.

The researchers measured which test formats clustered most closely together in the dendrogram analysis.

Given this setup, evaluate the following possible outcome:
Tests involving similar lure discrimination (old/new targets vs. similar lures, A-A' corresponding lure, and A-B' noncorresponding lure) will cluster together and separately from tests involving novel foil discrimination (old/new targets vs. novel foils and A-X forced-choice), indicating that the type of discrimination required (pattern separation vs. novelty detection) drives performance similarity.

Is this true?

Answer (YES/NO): YES